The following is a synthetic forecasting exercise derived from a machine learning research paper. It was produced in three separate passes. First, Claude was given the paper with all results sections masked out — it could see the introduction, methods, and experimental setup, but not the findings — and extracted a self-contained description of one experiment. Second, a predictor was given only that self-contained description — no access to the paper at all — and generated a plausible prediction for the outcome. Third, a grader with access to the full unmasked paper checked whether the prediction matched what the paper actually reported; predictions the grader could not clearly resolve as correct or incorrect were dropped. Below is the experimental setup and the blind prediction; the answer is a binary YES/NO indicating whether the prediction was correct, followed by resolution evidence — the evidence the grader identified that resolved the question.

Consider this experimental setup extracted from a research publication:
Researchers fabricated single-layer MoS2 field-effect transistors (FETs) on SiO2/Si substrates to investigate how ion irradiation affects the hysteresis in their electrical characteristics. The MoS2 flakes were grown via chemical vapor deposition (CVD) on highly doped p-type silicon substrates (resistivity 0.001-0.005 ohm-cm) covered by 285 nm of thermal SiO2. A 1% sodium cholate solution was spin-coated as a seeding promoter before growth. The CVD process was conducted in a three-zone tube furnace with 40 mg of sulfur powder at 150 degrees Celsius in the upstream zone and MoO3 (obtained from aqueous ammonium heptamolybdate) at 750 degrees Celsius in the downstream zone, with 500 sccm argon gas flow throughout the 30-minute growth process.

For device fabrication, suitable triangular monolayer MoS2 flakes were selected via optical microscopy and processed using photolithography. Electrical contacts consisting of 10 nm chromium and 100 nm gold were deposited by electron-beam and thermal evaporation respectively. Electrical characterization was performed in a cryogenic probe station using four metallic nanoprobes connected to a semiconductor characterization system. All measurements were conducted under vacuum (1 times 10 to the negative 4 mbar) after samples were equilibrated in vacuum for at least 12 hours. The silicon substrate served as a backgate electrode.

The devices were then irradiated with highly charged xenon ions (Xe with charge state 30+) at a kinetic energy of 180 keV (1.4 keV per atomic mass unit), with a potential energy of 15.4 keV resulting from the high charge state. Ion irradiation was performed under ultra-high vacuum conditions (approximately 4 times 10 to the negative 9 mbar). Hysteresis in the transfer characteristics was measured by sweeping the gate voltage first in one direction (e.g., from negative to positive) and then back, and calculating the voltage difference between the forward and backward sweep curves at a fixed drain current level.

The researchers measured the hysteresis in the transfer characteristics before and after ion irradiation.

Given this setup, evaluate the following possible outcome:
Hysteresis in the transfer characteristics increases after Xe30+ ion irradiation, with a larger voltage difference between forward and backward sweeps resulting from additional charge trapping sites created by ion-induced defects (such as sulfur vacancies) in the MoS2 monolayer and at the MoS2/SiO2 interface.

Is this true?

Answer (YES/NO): NO